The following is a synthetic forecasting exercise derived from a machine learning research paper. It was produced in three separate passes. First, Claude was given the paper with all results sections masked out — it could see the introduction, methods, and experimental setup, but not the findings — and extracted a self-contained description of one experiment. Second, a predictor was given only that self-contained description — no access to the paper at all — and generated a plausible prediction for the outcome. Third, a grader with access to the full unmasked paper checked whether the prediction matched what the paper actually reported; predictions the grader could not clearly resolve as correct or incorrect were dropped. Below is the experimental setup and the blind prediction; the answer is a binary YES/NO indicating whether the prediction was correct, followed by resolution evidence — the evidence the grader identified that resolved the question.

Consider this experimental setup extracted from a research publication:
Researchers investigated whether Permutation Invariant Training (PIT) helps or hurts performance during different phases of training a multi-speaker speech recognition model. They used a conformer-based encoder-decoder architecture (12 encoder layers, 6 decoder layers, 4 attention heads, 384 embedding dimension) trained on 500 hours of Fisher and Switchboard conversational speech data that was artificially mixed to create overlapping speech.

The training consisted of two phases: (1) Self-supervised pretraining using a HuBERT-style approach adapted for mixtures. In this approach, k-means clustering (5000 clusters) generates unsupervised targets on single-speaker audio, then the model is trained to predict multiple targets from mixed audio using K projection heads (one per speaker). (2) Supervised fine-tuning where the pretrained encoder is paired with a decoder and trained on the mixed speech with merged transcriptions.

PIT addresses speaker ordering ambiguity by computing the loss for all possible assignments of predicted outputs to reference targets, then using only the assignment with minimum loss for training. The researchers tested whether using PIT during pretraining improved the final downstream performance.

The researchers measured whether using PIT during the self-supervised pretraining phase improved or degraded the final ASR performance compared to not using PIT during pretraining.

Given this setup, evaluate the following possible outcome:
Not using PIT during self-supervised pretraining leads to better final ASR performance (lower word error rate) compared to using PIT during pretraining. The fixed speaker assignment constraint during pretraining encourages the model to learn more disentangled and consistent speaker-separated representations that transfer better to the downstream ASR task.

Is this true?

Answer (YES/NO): YES